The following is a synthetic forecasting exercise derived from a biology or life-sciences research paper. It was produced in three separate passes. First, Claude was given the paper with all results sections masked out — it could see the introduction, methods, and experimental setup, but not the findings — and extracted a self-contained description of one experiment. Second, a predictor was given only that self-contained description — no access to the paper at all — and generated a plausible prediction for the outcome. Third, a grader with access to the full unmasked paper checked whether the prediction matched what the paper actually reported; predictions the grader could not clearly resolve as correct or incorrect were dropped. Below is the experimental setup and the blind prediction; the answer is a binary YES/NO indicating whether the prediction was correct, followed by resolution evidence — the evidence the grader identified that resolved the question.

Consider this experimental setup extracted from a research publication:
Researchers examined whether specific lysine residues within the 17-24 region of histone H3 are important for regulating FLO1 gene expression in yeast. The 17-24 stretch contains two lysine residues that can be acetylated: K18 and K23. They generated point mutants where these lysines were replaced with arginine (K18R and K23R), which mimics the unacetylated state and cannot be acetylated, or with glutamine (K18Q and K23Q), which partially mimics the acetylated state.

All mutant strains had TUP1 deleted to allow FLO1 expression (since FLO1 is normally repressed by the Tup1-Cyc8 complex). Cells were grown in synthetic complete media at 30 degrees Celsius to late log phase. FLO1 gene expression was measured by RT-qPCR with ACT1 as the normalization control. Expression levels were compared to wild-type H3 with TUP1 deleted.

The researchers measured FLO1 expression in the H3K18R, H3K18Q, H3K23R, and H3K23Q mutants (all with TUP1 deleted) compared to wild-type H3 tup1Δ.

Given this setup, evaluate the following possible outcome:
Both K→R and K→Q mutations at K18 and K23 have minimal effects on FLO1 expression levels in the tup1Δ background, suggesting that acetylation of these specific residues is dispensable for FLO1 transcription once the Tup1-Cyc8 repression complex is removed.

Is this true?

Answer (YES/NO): NO